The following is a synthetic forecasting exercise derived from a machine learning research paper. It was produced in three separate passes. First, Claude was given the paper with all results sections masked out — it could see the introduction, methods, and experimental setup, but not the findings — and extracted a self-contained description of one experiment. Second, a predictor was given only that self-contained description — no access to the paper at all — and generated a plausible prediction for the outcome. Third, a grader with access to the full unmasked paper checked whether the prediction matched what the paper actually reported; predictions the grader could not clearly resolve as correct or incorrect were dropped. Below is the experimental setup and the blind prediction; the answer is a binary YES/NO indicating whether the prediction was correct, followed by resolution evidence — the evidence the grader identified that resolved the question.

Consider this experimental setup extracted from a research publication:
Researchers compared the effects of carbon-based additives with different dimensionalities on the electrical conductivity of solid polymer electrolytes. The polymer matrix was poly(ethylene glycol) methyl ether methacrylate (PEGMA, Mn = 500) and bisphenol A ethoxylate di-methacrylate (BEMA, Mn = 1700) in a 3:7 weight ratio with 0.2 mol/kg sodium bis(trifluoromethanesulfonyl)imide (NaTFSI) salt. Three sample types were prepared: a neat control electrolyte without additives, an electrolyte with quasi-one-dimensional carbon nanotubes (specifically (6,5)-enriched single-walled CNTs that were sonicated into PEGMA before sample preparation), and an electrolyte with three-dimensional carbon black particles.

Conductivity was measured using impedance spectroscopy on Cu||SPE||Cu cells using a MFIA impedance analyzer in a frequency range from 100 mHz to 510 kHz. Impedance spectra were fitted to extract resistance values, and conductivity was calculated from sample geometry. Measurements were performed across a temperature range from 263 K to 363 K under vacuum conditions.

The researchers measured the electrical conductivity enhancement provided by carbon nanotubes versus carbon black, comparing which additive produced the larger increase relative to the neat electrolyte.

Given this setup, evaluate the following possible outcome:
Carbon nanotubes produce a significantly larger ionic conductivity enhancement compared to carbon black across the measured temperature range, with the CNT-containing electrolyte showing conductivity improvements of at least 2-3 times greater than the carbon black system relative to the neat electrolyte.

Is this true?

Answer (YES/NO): NO